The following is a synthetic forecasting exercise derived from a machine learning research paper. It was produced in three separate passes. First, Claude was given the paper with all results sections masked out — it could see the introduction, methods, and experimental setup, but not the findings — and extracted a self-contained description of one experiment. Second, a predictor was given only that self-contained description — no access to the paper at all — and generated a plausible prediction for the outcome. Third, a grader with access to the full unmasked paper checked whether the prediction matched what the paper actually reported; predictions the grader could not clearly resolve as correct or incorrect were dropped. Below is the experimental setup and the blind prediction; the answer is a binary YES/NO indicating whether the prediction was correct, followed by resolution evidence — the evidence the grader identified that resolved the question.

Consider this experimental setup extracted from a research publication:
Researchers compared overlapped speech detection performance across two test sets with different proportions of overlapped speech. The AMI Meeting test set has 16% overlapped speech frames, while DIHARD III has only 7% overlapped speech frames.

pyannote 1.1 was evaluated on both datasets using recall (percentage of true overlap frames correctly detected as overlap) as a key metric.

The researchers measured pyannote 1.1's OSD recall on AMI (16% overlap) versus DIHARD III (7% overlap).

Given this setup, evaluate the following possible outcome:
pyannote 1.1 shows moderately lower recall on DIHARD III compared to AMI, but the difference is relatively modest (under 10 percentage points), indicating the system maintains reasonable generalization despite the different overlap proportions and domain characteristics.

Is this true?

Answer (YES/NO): NO